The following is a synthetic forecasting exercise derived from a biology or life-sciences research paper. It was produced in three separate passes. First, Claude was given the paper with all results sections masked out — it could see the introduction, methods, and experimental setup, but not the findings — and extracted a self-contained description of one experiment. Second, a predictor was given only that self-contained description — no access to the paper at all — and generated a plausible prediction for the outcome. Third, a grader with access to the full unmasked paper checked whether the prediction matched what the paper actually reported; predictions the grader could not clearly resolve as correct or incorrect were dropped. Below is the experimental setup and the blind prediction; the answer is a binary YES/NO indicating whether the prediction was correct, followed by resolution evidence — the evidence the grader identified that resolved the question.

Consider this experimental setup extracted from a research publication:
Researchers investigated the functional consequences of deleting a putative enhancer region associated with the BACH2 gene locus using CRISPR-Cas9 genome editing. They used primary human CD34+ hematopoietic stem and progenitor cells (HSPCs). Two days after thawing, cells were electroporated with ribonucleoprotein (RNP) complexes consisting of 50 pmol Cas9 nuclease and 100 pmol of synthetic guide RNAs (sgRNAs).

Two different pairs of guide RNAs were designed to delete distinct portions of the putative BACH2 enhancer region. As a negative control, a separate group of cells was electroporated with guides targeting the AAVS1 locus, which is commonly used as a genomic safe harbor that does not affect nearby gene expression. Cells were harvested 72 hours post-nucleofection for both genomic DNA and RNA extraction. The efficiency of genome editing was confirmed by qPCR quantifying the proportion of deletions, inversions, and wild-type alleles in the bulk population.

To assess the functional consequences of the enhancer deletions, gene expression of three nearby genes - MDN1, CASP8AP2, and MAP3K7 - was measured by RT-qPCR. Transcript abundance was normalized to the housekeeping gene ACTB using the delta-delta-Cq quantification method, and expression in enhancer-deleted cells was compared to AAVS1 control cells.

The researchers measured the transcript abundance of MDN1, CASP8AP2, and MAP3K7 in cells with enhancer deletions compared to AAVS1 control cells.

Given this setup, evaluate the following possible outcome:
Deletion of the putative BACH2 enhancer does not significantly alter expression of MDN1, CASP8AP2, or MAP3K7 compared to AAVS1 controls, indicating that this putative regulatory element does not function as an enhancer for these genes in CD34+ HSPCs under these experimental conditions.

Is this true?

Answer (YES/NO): YES